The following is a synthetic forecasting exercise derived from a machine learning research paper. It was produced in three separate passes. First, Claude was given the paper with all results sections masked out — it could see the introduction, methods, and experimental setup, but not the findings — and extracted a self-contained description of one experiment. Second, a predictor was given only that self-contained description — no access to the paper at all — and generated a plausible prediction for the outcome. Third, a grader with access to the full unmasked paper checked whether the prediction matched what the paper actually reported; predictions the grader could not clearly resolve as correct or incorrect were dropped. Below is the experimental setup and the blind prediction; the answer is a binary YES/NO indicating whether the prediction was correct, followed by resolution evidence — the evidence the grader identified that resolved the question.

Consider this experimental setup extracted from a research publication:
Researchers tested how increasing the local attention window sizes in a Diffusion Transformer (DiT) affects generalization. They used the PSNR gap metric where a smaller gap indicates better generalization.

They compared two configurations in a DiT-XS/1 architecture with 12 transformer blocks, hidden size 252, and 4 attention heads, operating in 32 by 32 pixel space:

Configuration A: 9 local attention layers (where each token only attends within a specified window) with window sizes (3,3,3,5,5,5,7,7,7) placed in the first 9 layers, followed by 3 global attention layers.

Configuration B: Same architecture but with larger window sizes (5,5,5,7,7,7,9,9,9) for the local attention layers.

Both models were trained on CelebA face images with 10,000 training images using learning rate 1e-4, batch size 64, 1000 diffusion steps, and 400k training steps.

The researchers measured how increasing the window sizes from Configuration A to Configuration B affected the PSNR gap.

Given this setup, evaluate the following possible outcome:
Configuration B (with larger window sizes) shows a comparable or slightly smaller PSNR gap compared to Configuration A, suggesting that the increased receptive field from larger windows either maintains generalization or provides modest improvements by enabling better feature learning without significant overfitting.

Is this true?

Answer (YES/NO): NO